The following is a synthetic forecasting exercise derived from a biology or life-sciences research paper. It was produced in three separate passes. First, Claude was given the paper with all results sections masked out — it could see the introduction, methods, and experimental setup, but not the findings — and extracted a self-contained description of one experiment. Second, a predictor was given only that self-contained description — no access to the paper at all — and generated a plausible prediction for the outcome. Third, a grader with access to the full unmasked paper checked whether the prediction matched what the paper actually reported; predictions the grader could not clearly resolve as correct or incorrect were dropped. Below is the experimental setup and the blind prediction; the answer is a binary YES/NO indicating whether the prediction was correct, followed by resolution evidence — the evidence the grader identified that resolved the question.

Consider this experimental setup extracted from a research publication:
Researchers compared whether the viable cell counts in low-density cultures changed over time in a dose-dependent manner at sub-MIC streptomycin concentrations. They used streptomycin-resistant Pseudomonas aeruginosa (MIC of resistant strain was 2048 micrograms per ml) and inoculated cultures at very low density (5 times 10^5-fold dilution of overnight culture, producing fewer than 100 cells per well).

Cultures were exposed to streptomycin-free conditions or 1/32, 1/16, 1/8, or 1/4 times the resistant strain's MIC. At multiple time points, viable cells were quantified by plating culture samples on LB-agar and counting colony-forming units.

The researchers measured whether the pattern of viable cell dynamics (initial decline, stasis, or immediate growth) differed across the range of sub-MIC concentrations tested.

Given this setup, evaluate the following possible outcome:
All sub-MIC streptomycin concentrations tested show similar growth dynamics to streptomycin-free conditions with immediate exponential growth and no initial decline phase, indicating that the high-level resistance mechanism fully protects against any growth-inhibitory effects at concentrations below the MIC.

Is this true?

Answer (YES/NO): NO